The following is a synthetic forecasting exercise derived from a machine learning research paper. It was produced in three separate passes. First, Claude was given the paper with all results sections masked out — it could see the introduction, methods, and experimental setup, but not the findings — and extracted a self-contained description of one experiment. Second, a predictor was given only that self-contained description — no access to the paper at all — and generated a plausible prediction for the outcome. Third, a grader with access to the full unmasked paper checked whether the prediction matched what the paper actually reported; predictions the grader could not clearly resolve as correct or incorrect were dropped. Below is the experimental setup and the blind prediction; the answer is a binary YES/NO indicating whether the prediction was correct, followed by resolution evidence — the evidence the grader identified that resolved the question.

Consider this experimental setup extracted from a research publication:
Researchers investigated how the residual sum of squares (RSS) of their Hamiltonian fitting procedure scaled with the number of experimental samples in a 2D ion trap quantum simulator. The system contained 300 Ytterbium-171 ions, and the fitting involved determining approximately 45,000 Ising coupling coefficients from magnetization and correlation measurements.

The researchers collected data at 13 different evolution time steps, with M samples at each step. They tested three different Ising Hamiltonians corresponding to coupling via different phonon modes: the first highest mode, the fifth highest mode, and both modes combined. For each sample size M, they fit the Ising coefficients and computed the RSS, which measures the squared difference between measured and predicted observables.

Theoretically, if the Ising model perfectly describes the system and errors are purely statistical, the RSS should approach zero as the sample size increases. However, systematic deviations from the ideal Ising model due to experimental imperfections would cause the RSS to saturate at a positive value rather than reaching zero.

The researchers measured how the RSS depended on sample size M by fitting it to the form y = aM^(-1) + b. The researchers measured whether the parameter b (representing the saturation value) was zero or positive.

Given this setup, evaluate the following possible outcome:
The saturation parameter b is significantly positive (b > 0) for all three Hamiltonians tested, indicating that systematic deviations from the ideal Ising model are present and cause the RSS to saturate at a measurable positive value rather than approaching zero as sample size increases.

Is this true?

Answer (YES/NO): YES